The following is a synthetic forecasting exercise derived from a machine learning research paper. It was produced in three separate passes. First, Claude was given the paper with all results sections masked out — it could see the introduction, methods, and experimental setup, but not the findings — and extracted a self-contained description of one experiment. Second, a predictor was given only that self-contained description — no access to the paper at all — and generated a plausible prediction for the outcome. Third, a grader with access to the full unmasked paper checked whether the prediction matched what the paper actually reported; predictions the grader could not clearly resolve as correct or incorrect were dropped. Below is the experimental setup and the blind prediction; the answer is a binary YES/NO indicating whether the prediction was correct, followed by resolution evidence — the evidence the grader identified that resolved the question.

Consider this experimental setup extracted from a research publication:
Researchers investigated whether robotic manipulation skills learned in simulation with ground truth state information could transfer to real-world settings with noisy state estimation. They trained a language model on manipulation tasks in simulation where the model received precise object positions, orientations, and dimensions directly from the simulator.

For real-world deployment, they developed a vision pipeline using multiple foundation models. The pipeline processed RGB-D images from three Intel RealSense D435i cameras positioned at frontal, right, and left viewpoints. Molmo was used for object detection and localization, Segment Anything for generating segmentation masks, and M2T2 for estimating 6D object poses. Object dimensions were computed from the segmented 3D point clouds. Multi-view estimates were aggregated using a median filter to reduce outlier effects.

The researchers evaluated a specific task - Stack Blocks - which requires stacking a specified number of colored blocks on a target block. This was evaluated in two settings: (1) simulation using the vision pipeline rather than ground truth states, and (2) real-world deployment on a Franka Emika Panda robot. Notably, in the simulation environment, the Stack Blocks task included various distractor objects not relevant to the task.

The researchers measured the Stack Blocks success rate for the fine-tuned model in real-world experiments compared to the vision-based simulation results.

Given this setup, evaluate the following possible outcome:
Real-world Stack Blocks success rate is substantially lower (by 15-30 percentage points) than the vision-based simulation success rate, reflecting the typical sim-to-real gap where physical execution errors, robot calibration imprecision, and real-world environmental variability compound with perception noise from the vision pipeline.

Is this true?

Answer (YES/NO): NO